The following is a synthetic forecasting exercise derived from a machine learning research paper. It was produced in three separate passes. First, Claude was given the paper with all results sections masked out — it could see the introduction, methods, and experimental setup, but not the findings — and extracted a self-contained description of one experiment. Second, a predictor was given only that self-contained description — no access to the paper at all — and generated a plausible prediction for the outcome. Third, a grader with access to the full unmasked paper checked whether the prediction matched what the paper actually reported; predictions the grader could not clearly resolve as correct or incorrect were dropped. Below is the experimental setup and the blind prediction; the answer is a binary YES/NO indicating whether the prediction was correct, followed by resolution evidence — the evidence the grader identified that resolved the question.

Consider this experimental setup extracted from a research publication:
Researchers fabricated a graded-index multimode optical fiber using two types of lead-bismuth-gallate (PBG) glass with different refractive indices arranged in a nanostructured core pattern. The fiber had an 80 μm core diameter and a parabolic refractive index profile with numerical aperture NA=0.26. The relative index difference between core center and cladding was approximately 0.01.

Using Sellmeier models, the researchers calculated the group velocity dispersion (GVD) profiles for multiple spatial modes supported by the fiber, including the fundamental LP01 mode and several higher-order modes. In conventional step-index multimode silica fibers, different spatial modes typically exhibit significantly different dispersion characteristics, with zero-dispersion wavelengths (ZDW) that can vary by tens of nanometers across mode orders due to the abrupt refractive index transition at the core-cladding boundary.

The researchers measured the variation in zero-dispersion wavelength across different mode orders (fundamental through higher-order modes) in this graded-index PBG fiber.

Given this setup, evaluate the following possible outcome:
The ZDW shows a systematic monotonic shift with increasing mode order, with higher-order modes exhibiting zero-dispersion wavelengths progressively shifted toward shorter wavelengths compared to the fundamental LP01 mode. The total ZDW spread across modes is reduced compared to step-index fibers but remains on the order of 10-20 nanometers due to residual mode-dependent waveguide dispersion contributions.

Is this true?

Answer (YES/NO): NO